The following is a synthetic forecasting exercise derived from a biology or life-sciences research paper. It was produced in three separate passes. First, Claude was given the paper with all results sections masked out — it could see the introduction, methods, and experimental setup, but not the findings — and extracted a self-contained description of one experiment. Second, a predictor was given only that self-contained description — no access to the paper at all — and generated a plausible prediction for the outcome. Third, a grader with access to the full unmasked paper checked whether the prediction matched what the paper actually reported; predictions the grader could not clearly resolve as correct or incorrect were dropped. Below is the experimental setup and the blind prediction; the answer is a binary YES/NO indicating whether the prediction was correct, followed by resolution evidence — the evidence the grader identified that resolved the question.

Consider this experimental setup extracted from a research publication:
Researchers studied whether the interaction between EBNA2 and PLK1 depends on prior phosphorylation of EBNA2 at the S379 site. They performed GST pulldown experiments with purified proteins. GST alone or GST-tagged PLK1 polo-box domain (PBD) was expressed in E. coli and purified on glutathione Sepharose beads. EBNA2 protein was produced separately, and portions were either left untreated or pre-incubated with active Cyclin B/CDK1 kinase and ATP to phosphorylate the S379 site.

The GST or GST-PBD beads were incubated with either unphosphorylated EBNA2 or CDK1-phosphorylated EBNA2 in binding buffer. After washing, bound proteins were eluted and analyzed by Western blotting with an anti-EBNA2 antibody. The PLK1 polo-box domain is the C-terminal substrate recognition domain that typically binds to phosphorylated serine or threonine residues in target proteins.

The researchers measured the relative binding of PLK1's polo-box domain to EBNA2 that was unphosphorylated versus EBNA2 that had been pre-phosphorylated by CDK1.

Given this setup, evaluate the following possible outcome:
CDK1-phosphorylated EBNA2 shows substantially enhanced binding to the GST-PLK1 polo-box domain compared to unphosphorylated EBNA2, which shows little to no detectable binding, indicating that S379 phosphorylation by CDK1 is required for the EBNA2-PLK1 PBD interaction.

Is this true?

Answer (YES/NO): YES